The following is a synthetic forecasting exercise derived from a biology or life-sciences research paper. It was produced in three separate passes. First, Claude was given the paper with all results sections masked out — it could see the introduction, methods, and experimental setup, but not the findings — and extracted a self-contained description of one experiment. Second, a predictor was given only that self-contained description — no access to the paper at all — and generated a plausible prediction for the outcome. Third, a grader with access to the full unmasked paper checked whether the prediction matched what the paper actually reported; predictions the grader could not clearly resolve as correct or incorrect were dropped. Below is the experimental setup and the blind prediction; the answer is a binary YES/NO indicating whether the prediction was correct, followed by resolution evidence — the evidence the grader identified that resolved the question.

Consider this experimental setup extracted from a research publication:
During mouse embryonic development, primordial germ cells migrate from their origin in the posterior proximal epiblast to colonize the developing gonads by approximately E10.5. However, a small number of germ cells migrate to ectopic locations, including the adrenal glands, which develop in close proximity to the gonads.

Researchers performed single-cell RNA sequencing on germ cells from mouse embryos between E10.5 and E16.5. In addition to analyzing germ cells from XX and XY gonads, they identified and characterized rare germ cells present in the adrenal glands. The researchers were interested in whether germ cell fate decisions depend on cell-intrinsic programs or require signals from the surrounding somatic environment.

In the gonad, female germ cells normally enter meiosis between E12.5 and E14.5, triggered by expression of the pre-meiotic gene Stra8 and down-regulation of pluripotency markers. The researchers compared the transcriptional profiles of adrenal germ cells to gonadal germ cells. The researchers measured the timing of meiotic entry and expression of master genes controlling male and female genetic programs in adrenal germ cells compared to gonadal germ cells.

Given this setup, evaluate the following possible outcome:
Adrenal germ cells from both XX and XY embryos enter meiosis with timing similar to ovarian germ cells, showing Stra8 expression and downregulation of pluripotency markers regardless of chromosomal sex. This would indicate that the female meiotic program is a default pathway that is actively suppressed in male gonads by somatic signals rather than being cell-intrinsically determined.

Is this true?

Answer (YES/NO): NO